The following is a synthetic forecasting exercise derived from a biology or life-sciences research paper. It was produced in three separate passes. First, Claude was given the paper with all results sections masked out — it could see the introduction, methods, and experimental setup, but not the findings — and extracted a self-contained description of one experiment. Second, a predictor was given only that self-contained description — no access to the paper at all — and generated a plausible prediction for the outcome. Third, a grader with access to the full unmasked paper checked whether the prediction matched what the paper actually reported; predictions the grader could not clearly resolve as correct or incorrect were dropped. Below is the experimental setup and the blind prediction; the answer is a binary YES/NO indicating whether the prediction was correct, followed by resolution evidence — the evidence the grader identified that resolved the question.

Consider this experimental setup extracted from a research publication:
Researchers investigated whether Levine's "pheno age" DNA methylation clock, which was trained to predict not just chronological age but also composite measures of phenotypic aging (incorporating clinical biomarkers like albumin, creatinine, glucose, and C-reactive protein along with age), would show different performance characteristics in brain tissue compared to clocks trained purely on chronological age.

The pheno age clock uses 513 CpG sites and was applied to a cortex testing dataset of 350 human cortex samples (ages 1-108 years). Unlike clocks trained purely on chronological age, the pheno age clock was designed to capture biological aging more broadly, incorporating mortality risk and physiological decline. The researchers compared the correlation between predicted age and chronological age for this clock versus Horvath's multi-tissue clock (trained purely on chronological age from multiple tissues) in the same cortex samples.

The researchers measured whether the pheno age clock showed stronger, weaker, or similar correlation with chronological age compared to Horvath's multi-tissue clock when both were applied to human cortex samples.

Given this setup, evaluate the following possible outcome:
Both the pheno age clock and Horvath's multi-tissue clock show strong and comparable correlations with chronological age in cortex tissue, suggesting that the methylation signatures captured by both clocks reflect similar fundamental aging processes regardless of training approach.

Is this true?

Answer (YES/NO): NO